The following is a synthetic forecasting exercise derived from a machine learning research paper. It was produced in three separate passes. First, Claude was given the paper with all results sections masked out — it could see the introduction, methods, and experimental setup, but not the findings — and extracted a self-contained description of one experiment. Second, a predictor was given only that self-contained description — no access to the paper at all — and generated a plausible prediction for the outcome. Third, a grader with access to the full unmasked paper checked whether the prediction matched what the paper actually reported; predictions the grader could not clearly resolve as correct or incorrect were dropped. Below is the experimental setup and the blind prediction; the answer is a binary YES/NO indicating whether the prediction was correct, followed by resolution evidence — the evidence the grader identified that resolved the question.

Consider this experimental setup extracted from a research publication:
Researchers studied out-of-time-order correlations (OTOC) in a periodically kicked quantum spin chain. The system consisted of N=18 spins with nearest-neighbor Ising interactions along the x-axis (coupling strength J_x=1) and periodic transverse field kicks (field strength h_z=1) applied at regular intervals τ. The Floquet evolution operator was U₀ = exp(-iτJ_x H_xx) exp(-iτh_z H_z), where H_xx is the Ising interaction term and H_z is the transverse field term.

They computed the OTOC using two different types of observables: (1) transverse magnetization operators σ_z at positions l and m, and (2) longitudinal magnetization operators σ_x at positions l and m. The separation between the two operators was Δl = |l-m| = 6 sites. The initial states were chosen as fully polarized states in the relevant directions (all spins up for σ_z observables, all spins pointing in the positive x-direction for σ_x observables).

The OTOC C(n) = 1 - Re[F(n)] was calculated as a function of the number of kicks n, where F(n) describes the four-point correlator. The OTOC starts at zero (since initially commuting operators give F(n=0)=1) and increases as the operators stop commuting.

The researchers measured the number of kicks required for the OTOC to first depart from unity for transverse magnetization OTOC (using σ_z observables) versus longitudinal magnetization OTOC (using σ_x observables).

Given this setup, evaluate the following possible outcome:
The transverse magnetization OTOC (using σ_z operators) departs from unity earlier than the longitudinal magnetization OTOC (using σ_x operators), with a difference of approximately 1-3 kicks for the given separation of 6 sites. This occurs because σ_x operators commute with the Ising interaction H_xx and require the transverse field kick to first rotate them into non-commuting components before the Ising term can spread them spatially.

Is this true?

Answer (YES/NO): YES